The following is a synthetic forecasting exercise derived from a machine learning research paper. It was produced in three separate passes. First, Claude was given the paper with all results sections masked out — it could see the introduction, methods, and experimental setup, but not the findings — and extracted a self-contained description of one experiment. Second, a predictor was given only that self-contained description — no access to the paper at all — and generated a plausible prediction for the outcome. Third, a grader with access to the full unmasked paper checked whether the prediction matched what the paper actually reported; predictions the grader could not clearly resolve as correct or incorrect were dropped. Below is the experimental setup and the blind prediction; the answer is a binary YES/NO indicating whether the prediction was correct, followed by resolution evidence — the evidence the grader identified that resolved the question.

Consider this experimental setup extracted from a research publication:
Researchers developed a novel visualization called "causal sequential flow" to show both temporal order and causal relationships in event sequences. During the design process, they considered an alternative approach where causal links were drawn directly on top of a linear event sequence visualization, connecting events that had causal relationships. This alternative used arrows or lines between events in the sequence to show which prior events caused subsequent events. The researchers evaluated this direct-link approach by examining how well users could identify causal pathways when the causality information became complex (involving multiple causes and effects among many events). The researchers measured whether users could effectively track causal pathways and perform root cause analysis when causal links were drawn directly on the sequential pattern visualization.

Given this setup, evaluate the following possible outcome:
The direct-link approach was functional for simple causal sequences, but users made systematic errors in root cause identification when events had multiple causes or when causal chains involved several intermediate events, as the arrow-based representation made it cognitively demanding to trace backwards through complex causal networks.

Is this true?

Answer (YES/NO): NO